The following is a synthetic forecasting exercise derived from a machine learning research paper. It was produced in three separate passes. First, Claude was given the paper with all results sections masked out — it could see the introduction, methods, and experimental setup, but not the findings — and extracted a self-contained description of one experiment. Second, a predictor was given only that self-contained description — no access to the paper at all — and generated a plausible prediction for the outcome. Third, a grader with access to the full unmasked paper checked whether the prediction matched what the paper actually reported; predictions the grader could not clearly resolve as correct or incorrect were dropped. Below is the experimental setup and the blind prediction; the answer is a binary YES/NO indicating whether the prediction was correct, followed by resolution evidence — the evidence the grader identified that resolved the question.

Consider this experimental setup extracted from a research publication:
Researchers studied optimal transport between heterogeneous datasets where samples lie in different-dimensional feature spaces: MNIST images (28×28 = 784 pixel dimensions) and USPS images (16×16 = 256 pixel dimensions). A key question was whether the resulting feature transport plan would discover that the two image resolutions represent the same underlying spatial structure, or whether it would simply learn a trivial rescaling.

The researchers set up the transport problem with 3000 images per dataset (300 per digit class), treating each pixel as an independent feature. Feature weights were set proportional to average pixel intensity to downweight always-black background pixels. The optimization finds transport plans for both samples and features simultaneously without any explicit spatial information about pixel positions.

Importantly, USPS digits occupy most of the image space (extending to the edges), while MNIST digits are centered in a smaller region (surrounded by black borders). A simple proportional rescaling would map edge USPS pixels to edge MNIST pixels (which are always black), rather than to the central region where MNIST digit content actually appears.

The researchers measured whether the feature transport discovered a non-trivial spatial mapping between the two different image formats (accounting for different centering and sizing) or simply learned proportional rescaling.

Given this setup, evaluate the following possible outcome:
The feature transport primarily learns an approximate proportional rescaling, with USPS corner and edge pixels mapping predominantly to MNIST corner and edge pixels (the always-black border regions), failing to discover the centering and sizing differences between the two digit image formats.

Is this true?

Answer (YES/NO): NO